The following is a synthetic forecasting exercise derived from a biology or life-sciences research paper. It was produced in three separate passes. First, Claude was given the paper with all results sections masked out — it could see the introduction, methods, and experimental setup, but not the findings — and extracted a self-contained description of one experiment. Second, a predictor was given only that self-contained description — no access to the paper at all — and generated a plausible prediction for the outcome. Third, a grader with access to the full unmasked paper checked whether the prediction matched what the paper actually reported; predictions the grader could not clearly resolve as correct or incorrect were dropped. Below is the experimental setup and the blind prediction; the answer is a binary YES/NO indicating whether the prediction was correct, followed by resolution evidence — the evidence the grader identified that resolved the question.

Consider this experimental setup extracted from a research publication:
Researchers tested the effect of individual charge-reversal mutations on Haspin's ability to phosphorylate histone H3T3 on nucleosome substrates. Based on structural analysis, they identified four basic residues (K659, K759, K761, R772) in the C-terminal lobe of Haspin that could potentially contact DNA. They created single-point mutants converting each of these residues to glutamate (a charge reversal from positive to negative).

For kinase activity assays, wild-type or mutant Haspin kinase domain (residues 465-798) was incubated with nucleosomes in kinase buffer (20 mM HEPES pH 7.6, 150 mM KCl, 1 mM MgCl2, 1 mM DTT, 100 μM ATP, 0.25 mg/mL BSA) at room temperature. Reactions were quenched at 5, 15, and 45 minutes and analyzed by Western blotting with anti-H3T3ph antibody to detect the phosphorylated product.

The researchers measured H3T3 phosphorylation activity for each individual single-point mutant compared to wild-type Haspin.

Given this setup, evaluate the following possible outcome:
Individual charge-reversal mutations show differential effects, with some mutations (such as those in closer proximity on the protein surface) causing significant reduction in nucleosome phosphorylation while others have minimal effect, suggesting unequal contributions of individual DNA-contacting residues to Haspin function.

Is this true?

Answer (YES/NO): NO